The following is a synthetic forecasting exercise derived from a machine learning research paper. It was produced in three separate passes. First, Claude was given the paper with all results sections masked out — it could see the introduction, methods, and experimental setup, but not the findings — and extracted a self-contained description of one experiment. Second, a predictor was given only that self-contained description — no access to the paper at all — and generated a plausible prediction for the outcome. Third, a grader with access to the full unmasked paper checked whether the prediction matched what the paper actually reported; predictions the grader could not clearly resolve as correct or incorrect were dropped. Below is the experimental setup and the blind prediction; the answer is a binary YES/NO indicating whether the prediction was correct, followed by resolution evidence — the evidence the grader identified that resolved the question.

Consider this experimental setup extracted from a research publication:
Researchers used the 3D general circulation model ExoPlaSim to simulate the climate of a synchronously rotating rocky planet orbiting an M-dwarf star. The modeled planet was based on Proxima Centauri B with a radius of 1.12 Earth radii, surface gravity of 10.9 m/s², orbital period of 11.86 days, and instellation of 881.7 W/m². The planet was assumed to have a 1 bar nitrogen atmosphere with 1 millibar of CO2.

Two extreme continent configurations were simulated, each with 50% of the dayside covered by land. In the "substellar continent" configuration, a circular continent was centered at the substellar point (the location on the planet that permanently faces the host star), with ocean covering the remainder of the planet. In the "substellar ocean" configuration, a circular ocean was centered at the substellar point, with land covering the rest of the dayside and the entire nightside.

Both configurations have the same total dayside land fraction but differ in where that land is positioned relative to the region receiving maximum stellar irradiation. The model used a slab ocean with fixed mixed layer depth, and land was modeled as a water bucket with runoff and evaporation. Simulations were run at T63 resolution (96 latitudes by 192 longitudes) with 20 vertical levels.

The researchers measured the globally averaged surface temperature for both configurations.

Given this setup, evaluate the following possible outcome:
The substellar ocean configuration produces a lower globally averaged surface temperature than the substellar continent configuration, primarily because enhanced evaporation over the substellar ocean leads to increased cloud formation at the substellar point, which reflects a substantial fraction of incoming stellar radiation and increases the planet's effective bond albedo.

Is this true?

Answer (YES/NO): NO